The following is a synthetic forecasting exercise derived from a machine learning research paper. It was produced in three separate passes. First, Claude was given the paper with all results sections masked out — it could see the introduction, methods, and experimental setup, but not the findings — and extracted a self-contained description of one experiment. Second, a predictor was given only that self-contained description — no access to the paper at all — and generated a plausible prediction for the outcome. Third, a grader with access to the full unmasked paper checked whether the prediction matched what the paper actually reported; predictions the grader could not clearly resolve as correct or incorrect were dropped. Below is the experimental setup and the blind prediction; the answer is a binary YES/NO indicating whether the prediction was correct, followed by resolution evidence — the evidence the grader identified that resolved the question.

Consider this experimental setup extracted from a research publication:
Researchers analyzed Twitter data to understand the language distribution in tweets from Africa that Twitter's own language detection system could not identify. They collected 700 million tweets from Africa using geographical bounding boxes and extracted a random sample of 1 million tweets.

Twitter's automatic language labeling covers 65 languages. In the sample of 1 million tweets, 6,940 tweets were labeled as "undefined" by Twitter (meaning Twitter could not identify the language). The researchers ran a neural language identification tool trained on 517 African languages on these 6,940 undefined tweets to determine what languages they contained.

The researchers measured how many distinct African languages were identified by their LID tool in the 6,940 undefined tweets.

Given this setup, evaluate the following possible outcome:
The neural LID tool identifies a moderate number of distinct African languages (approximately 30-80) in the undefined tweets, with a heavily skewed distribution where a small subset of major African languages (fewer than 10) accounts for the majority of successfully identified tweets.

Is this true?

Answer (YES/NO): NO